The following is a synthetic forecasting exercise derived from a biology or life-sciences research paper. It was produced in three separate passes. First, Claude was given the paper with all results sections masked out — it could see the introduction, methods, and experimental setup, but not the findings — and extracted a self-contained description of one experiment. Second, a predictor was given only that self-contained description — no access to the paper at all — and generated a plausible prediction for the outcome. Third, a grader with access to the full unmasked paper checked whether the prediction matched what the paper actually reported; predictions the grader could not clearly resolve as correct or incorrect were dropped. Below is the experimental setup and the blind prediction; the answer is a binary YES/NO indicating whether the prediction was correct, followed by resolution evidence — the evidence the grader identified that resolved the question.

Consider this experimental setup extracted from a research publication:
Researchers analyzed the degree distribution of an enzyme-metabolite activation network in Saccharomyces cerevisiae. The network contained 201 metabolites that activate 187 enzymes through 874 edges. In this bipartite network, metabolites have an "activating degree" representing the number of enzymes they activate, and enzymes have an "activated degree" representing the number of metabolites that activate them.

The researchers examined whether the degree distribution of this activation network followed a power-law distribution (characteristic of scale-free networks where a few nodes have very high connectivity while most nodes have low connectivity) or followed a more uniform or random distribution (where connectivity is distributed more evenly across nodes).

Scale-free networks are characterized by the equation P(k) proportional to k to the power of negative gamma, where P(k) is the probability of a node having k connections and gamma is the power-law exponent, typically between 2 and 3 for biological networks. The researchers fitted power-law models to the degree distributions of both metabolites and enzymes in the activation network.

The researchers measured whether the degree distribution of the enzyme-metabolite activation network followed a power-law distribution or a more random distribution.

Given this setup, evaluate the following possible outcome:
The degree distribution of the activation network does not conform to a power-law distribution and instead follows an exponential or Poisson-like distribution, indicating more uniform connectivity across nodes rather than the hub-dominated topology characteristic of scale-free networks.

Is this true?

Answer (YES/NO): NO